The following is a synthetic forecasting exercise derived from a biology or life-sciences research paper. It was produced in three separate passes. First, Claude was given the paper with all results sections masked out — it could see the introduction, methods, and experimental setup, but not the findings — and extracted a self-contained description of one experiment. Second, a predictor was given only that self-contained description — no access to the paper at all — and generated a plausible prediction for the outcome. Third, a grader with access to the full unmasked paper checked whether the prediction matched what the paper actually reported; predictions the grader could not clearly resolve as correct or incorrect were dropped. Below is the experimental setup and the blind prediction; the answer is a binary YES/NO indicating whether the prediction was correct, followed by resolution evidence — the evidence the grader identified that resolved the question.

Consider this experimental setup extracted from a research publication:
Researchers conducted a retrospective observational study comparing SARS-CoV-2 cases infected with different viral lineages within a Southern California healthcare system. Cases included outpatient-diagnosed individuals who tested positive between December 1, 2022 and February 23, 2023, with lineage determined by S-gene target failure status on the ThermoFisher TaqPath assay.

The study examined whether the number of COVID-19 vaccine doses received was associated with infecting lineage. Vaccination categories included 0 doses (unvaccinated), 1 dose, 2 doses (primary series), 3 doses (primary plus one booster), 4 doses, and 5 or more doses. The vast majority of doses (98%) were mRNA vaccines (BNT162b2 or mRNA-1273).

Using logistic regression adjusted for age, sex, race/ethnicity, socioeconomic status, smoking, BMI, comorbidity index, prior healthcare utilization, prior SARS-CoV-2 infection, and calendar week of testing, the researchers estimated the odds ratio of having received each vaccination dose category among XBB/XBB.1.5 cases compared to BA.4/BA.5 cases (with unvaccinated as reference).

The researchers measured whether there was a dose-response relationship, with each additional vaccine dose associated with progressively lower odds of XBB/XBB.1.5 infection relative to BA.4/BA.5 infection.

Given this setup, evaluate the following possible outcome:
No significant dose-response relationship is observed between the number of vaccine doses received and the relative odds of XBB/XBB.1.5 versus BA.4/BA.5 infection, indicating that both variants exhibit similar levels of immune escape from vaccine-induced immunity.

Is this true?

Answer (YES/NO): NO